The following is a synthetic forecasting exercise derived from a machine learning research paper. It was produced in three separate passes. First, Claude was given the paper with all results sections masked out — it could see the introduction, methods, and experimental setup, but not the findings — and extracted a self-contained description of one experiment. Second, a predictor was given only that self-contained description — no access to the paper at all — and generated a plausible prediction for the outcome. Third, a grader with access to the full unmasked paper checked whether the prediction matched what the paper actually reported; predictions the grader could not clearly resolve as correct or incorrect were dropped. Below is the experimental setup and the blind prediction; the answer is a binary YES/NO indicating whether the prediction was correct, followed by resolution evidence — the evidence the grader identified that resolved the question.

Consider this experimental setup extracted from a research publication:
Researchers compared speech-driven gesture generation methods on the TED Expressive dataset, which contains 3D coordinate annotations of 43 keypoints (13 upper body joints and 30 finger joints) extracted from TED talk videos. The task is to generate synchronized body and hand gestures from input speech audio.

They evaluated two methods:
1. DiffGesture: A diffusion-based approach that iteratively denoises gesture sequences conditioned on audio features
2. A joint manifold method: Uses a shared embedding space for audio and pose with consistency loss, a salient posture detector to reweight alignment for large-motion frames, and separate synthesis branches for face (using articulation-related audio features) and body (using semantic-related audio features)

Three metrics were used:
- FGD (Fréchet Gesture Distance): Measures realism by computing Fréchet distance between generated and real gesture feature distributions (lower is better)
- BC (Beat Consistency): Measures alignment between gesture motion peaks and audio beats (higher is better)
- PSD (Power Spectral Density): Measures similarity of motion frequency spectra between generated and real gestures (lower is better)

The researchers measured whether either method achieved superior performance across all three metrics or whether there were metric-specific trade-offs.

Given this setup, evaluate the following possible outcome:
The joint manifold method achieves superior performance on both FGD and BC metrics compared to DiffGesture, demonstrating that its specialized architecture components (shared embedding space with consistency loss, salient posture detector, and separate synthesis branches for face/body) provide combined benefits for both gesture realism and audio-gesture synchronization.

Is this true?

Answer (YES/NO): NO